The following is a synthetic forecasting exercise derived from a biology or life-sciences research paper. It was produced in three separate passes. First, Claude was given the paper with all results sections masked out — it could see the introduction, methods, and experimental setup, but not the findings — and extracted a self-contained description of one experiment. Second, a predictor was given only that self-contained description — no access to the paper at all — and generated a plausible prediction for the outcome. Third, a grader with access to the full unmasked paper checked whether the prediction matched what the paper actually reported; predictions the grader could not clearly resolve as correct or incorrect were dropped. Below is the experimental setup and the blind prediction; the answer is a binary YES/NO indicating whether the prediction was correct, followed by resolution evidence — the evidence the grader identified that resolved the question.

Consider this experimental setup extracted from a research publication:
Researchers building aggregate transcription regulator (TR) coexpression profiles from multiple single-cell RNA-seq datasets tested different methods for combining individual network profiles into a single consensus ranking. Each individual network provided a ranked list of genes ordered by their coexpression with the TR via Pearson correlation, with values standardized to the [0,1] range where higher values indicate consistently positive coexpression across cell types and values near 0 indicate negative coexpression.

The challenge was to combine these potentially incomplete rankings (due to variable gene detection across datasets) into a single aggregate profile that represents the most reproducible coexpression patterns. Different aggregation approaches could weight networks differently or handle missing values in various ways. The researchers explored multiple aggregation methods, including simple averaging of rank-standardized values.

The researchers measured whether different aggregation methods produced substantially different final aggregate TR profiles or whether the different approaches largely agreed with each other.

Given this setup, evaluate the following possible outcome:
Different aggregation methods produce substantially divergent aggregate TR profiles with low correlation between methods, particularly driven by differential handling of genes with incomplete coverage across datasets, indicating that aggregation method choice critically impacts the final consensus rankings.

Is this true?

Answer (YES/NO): NO